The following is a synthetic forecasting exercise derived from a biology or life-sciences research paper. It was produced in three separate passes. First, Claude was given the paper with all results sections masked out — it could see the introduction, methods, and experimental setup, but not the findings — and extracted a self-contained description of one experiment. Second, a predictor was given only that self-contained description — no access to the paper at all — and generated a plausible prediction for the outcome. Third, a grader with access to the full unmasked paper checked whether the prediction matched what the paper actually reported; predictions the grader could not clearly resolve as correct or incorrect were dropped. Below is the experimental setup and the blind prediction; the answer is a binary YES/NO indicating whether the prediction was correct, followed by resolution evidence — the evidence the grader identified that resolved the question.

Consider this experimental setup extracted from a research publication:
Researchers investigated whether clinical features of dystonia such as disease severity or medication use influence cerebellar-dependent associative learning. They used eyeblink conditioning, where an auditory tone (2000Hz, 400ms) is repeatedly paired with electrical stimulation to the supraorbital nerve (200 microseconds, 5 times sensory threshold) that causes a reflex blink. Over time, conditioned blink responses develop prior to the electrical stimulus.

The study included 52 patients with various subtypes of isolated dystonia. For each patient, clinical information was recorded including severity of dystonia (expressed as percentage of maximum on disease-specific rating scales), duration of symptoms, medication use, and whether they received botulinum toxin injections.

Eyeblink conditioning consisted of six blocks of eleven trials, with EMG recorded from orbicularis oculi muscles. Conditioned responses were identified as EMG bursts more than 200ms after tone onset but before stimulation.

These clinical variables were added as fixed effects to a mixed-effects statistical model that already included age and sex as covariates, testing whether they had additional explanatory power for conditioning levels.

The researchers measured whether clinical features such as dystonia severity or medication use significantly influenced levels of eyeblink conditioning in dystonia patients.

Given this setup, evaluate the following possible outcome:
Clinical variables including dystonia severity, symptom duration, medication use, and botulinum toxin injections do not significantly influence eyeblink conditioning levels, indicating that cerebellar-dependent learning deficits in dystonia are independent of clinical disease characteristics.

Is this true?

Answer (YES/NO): NO